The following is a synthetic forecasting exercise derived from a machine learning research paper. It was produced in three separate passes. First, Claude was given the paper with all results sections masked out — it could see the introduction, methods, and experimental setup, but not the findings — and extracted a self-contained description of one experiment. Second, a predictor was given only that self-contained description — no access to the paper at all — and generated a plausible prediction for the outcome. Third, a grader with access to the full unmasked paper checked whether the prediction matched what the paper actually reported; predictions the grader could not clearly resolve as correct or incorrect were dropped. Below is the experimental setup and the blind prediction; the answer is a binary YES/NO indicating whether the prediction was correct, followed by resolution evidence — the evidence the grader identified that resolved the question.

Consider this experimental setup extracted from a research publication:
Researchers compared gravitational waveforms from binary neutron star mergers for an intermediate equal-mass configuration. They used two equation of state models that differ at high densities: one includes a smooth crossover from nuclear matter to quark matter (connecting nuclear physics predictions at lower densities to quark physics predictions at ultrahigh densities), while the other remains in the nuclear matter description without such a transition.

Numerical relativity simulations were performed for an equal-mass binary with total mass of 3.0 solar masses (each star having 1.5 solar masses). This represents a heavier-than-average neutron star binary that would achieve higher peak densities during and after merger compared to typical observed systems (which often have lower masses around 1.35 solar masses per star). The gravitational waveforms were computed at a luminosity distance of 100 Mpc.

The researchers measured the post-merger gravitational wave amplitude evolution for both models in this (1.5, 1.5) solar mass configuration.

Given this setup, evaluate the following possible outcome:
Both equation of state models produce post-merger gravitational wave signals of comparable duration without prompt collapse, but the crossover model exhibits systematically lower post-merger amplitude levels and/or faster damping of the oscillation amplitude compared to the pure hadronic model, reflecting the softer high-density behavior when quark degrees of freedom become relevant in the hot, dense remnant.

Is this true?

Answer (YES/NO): NO